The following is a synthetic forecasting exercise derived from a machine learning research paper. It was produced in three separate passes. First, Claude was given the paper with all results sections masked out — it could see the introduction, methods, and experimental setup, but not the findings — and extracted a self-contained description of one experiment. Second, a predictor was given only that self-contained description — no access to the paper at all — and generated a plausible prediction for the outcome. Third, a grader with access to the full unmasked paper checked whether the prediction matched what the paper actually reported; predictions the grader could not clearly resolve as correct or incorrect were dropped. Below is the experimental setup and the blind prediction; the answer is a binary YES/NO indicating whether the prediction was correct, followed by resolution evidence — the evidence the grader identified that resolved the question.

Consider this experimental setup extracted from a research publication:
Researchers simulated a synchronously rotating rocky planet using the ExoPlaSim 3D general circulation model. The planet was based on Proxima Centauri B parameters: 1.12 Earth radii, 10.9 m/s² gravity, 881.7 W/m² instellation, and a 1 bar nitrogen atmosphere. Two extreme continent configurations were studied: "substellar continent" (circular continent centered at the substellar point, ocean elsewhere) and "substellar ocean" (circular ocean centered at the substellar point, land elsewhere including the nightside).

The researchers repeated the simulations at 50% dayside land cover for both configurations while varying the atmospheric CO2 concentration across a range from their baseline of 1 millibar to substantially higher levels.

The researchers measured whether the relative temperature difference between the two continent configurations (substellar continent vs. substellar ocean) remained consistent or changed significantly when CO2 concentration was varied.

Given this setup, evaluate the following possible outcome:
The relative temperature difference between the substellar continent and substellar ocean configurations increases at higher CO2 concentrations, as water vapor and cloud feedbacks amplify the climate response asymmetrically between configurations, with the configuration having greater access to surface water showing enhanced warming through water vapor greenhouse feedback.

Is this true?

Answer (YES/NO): NO